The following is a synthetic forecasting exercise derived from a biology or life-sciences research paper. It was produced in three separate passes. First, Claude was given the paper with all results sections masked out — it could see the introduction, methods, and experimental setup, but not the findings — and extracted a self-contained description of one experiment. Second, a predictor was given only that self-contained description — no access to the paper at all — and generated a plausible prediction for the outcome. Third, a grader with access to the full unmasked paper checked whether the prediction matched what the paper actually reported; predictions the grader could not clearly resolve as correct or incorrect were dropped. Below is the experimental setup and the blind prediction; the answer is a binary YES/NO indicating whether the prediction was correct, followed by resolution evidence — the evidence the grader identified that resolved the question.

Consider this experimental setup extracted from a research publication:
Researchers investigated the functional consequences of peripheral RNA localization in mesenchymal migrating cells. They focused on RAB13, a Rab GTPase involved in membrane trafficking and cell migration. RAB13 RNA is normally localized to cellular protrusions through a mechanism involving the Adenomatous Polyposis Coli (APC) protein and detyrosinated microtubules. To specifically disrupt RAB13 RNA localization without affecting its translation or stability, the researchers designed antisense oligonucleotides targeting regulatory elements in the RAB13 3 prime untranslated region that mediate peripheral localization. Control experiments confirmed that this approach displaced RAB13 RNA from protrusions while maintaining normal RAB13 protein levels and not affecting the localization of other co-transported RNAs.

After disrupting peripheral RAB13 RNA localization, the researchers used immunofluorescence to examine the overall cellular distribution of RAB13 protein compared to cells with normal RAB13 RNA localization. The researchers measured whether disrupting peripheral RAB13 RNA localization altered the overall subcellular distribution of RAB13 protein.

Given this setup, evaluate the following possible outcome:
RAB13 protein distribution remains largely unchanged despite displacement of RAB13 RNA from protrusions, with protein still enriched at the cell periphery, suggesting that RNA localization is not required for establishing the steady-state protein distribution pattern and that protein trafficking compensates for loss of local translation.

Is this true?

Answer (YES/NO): NO